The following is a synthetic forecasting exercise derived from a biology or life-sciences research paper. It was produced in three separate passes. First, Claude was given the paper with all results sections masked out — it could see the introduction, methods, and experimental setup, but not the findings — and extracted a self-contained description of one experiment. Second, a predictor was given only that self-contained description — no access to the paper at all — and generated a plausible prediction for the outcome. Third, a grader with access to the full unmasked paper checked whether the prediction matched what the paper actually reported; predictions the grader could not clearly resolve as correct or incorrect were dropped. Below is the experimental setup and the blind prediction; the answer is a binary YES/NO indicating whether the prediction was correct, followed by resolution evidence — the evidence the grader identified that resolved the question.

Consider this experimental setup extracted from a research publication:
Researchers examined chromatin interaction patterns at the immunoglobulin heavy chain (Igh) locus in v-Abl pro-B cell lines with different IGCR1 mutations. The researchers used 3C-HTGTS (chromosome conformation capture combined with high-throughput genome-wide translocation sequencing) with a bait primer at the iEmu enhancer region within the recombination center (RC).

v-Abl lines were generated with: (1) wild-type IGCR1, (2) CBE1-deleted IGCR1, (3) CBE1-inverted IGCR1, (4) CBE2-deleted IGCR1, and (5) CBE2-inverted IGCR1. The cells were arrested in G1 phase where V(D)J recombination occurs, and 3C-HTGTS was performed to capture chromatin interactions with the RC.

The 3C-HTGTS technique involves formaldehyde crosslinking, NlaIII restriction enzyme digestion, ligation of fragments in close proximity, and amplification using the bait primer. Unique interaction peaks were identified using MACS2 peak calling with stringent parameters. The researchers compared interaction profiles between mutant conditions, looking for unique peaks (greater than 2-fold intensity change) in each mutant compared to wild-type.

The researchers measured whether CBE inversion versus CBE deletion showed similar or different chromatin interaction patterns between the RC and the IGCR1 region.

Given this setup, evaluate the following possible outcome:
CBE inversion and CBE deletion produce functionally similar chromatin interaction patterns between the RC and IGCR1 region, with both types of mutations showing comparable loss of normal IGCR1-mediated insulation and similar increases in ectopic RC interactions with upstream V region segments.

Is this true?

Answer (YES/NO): NO